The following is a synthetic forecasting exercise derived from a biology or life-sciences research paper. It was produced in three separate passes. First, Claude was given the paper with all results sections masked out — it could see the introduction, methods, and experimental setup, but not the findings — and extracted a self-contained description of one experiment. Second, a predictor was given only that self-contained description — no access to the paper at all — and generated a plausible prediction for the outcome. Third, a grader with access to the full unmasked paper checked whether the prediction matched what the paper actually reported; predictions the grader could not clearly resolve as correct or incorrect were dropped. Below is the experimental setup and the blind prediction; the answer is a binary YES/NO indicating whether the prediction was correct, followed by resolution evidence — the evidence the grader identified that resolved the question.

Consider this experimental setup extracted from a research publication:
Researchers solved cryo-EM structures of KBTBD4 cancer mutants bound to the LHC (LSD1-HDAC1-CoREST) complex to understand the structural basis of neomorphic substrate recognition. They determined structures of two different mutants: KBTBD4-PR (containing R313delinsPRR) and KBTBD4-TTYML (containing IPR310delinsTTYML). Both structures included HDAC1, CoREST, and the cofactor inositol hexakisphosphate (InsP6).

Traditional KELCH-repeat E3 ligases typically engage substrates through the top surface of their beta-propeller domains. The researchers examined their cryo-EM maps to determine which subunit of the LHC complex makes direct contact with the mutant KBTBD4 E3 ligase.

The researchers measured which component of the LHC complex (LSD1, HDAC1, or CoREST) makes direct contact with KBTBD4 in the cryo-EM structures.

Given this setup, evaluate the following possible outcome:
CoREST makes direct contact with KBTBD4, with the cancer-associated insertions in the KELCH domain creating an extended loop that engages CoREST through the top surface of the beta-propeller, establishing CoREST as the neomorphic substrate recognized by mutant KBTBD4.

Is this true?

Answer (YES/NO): NO